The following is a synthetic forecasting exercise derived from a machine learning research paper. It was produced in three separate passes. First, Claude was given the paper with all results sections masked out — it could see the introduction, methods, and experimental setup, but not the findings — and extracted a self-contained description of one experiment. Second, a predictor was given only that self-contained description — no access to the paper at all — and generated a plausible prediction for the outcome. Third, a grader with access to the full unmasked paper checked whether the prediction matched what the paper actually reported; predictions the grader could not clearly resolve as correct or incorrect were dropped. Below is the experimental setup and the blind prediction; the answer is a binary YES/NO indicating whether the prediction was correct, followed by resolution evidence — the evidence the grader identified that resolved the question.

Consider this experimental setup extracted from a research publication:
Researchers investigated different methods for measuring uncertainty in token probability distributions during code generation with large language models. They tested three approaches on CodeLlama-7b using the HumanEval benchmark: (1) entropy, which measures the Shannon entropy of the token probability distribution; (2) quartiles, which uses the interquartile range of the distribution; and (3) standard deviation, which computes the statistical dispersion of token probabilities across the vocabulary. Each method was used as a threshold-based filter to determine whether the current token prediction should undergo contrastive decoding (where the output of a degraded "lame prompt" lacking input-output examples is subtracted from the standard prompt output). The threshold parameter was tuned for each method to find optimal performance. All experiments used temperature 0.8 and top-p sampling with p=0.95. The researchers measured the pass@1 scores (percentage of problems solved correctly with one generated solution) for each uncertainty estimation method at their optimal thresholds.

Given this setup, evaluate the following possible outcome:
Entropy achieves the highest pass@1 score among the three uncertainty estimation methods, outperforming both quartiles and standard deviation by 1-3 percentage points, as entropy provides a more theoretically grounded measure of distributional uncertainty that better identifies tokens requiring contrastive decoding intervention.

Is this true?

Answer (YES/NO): NO